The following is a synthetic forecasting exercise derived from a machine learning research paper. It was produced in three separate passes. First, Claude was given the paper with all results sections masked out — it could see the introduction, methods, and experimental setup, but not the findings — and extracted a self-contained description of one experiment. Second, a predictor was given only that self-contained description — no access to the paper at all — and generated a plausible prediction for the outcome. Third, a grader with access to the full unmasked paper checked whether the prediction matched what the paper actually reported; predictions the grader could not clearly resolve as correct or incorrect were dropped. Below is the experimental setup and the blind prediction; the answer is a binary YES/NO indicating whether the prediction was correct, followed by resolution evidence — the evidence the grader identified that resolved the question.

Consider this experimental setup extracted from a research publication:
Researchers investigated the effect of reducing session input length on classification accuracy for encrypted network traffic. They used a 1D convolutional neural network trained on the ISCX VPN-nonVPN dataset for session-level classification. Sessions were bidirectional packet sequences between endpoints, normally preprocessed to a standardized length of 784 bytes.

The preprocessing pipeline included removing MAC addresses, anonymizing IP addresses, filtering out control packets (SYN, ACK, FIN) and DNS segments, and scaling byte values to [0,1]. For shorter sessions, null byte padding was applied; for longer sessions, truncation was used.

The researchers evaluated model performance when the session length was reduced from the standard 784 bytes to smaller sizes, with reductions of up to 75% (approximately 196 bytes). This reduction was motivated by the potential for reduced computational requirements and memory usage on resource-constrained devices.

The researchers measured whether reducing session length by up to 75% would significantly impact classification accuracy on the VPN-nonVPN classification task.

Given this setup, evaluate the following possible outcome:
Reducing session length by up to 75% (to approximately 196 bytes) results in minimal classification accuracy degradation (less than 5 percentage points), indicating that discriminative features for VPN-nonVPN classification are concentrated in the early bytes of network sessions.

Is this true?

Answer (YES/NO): YES